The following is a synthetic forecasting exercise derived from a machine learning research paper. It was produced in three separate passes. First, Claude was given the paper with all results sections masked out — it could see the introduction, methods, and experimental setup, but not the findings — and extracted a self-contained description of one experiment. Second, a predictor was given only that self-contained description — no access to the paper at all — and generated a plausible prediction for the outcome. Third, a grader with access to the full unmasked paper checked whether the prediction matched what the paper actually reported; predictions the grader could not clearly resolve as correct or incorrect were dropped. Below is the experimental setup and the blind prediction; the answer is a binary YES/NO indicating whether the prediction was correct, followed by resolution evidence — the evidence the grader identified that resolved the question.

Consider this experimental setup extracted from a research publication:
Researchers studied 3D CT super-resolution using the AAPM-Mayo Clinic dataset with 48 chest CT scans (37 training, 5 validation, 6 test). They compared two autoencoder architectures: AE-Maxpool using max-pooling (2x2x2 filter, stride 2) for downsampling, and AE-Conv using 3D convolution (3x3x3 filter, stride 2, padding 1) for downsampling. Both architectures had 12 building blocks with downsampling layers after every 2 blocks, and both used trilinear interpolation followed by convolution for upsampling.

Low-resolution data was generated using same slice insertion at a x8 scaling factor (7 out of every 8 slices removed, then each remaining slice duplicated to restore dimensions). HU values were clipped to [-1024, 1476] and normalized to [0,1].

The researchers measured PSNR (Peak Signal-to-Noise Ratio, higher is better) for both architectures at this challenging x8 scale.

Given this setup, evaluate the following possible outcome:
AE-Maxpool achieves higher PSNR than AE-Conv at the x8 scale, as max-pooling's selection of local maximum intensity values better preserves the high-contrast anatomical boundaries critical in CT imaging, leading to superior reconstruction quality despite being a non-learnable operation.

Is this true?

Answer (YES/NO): YES